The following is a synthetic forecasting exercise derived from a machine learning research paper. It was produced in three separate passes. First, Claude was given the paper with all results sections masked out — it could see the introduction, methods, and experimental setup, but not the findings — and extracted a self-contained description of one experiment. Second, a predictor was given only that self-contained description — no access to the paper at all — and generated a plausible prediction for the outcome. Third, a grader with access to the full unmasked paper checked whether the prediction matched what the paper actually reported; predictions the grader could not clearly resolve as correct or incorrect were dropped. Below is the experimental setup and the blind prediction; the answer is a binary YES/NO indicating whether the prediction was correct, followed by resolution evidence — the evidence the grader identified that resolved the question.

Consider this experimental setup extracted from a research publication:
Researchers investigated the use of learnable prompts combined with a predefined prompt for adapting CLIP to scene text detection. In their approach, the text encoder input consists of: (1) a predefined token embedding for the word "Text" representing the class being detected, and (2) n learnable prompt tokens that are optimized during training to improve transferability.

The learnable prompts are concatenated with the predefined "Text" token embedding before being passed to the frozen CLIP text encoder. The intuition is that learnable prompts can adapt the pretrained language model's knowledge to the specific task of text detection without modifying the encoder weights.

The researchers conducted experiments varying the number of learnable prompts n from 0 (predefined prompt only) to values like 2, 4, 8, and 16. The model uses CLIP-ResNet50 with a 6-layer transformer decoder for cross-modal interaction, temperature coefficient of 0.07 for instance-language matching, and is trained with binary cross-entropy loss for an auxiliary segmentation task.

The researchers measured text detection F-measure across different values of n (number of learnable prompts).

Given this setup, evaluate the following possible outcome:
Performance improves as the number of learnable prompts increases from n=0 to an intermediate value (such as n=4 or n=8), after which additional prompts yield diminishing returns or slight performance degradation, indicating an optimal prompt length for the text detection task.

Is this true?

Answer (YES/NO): NO